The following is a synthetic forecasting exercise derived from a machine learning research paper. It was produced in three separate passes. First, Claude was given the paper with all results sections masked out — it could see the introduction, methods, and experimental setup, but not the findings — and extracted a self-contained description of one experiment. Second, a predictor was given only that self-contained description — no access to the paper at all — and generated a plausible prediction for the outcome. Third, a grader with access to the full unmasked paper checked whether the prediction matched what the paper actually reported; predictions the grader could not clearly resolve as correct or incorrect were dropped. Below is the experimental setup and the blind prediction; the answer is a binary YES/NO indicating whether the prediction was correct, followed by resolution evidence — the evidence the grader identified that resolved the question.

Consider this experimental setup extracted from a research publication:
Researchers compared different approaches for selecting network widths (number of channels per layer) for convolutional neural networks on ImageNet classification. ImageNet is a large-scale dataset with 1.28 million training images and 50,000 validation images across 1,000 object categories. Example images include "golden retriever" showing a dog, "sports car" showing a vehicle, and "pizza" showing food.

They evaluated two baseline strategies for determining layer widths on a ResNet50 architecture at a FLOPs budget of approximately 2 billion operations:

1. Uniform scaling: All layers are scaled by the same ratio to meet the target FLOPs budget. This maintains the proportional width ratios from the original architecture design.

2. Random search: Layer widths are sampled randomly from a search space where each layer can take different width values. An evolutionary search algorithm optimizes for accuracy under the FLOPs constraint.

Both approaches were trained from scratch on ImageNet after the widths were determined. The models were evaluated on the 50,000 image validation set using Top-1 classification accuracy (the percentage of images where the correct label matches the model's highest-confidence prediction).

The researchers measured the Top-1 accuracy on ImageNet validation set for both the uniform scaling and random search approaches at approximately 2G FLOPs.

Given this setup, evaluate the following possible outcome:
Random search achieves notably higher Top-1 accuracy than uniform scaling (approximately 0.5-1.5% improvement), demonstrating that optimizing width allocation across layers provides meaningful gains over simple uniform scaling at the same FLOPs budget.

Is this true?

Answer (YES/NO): NO